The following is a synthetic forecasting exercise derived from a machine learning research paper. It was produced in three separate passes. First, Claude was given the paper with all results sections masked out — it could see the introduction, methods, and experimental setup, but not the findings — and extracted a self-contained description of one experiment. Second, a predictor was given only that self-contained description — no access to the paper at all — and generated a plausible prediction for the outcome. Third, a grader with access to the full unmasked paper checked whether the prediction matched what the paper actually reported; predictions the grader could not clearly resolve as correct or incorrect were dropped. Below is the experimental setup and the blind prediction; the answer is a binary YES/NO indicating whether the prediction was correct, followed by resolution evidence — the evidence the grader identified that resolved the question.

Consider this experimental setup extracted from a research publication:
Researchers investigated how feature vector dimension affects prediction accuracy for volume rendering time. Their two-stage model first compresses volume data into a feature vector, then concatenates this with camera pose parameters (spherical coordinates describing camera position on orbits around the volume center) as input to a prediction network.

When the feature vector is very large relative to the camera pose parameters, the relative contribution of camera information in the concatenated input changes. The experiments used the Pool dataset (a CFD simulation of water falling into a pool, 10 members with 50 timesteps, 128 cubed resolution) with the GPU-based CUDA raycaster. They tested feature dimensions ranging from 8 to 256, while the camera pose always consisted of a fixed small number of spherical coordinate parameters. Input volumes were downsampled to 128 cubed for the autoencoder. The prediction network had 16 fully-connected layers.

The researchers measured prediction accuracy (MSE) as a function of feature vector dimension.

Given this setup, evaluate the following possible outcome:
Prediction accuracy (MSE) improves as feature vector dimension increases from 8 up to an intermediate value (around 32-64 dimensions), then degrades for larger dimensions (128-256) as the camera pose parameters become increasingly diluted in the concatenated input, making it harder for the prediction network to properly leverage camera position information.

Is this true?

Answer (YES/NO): NO